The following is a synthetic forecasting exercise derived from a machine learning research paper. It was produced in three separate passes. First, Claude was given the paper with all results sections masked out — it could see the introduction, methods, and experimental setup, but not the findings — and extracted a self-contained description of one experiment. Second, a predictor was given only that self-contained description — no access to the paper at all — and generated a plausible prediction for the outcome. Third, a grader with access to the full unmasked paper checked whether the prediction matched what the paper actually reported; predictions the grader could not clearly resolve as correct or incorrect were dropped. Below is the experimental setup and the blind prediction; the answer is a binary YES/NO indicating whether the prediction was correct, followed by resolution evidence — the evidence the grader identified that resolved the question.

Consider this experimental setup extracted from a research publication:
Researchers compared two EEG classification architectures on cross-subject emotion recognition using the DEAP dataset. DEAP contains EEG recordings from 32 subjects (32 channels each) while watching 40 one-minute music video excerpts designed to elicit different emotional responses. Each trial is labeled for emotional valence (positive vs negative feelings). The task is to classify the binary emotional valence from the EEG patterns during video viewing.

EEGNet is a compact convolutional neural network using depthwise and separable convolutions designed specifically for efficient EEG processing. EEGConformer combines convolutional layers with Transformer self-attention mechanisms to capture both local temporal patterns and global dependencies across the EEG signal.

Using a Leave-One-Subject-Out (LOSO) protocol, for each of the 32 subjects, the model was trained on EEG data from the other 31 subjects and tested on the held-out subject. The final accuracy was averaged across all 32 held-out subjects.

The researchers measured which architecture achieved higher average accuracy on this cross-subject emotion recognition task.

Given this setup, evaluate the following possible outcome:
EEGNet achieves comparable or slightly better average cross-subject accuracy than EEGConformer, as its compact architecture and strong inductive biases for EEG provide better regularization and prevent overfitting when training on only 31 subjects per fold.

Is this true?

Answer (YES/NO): NO